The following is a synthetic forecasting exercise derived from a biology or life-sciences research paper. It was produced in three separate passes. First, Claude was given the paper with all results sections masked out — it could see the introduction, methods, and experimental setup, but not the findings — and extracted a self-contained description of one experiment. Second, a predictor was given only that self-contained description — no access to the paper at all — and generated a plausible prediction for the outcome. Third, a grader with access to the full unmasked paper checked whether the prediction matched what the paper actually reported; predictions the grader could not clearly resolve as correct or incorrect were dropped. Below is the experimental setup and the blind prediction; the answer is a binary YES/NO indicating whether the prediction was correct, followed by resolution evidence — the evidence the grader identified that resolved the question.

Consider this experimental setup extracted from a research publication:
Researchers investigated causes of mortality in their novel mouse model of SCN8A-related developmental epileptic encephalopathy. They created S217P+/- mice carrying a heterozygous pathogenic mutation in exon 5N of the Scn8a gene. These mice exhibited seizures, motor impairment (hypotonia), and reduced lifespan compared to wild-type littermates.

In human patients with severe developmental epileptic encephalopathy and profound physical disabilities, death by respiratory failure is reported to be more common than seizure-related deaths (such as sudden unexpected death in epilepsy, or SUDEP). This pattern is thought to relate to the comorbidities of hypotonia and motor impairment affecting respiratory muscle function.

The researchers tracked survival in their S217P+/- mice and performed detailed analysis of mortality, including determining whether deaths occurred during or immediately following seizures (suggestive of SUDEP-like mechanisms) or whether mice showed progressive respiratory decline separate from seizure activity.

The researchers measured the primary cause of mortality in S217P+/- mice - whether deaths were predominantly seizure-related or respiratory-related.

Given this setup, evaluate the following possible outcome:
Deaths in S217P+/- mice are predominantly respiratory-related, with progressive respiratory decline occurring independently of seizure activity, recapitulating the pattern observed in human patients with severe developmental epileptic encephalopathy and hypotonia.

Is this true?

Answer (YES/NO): NO